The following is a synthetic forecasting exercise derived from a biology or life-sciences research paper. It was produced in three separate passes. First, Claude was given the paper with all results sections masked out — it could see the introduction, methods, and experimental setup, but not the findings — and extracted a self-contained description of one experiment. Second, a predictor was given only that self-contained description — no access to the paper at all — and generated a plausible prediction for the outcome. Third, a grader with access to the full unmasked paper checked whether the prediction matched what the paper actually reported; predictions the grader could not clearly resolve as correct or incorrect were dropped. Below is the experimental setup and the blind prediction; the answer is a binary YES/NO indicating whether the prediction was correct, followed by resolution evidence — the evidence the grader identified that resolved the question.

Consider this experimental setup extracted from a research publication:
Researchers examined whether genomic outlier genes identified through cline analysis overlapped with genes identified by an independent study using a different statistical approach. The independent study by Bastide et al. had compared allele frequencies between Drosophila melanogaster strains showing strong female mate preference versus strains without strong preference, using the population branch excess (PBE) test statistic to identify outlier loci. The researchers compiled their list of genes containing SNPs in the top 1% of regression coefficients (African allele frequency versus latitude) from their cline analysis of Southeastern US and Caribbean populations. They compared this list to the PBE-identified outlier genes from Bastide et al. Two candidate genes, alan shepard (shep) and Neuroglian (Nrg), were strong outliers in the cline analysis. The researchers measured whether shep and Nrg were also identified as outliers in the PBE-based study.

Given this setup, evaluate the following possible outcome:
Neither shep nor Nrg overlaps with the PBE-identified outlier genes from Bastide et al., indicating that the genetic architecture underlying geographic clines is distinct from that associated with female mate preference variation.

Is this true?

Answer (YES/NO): NO